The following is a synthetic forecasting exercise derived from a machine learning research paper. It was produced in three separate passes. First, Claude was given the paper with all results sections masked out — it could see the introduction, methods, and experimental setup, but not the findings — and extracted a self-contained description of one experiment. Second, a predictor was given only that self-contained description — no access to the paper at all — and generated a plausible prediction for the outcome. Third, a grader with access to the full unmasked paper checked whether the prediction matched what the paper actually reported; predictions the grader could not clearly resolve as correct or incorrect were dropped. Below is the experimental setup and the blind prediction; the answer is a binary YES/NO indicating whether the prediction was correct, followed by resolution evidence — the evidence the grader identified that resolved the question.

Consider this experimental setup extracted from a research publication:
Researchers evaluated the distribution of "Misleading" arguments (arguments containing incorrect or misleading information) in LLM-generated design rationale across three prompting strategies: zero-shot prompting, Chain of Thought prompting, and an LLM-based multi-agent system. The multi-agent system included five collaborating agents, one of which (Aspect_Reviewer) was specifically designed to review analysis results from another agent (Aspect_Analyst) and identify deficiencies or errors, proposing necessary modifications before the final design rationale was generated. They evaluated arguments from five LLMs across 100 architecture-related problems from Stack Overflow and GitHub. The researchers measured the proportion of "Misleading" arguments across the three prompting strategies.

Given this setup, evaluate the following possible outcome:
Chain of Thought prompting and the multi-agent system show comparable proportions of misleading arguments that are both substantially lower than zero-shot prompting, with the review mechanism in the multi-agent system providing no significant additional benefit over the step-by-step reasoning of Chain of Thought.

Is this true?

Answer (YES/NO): NO